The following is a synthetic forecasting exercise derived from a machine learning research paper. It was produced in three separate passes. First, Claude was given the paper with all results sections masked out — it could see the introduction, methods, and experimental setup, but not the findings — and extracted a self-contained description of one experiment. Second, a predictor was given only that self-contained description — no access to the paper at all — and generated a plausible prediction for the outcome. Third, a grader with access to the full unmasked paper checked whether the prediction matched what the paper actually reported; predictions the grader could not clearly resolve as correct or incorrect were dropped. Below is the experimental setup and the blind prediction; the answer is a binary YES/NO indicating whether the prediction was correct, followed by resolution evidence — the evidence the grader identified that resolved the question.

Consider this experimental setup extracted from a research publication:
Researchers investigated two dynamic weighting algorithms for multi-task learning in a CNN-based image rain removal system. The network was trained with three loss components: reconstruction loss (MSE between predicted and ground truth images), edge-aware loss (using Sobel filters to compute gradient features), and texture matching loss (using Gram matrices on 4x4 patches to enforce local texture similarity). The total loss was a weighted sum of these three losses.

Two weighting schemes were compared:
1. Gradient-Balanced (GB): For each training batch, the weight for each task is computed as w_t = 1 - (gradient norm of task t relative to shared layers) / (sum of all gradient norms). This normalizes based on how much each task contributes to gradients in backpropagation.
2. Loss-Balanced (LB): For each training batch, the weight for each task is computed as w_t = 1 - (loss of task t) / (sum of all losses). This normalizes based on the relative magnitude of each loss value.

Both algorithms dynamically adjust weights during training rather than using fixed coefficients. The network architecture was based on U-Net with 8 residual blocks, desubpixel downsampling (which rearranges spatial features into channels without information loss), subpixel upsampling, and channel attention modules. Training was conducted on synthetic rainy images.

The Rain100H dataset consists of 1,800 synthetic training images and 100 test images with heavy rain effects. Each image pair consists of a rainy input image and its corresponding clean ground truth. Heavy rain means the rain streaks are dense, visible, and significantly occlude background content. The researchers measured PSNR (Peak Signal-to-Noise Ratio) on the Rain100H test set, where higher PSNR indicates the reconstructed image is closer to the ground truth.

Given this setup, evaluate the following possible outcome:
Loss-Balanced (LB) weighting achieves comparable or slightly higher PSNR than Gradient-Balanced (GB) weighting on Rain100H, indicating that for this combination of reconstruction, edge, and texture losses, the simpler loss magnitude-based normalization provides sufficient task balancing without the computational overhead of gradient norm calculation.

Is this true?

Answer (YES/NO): YES